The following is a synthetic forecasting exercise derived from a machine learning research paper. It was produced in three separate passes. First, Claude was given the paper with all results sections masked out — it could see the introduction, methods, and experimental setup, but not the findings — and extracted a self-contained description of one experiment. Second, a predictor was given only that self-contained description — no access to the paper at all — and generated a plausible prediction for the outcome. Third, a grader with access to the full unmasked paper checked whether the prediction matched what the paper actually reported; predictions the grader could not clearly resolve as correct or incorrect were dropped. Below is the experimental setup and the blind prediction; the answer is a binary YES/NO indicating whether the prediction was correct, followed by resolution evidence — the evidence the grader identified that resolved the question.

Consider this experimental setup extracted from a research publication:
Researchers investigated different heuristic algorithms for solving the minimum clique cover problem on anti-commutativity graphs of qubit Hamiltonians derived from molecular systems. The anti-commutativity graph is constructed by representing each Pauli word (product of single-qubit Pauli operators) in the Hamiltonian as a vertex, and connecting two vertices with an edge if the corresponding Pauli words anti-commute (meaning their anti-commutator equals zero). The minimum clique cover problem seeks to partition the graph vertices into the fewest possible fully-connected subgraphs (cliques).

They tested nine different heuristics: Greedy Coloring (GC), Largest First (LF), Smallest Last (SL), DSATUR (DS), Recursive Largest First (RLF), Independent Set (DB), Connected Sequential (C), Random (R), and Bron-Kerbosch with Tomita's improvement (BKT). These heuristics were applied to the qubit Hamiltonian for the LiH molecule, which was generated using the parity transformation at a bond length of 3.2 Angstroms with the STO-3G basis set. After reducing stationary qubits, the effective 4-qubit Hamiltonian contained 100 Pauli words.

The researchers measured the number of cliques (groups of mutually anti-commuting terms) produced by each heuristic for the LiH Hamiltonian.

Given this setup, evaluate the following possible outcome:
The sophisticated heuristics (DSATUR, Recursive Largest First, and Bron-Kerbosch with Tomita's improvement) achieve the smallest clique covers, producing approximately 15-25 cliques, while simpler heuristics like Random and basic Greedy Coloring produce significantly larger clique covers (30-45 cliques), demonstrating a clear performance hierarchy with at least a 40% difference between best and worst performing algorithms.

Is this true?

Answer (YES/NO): NO